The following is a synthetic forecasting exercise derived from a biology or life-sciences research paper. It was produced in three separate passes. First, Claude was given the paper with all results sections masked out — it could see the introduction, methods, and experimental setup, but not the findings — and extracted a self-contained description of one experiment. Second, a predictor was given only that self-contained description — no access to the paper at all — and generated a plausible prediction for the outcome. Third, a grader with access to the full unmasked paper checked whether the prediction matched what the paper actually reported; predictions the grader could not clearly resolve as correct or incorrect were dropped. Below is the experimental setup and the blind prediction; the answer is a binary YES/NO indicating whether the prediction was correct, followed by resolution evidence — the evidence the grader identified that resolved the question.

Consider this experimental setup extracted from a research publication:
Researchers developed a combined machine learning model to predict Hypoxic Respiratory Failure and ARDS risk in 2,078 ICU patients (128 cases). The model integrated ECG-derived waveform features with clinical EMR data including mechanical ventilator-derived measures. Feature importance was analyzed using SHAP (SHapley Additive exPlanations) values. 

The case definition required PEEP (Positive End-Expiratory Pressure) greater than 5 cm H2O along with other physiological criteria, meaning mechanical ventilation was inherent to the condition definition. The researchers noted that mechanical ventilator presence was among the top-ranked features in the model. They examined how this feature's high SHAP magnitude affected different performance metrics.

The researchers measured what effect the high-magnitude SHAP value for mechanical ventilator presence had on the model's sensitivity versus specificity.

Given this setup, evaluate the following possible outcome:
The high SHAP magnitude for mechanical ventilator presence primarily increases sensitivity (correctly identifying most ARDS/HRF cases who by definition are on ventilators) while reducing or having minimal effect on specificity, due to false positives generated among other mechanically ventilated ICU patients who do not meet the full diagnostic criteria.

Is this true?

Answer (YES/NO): NO